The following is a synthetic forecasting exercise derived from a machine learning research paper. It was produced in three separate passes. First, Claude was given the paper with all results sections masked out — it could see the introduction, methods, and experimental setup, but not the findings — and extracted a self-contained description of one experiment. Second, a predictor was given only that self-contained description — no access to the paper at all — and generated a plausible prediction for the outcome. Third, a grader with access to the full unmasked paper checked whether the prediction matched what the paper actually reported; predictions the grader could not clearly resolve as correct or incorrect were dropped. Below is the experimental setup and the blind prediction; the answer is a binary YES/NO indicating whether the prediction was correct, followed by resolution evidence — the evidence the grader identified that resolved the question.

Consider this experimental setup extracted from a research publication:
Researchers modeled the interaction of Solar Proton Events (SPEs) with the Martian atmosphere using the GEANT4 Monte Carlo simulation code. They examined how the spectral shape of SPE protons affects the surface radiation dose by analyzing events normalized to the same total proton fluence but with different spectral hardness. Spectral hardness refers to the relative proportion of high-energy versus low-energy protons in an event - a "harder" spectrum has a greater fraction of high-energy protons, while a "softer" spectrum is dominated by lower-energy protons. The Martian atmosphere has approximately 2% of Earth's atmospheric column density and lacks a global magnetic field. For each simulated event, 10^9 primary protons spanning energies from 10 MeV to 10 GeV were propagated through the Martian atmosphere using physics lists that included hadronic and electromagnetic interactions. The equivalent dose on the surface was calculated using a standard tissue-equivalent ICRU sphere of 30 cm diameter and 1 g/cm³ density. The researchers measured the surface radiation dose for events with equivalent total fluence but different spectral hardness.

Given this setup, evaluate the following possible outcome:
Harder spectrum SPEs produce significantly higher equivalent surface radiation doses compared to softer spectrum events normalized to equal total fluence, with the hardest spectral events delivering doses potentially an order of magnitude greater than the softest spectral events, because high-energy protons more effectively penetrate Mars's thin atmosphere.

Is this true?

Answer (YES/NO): YES